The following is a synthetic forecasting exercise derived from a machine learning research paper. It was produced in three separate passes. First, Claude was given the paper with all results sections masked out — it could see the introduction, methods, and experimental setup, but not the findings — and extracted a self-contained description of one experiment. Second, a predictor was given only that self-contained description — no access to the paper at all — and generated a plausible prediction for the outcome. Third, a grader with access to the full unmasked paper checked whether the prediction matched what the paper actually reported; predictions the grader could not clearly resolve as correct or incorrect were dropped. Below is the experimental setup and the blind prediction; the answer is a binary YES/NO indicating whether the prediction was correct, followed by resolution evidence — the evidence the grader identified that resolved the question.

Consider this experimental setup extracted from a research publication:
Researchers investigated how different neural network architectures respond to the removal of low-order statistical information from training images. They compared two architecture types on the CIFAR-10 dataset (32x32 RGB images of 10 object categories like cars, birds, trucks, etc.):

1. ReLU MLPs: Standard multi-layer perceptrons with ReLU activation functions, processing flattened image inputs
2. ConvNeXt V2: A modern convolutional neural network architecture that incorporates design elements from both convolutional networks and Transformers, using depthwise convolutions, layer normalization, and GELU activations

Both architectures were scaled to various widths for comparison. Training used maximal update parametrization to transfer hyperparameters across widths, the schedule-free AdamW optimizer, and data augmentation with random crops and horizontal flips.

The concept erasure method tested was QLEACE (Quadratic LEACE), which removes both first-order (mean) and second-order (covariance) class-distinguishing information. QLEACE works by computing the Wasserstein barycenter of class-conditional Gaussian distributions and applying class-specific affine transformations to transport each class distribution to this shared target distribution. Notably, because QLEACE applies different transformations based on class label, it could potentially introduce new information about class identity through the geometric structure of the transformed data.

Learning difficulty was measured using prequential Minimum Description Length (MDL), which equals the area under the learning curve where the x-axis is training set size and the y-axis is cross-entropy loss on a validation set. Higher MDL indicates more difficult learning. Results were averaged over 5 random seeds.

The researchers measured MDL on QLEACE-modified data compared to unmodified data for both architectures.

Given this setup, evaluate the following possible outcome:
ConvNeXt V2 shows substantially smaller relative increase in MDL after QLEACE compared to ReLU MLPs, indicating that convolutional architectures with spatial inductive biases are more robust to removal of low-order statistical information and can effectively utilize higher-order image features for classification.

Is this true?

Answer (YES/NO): NO